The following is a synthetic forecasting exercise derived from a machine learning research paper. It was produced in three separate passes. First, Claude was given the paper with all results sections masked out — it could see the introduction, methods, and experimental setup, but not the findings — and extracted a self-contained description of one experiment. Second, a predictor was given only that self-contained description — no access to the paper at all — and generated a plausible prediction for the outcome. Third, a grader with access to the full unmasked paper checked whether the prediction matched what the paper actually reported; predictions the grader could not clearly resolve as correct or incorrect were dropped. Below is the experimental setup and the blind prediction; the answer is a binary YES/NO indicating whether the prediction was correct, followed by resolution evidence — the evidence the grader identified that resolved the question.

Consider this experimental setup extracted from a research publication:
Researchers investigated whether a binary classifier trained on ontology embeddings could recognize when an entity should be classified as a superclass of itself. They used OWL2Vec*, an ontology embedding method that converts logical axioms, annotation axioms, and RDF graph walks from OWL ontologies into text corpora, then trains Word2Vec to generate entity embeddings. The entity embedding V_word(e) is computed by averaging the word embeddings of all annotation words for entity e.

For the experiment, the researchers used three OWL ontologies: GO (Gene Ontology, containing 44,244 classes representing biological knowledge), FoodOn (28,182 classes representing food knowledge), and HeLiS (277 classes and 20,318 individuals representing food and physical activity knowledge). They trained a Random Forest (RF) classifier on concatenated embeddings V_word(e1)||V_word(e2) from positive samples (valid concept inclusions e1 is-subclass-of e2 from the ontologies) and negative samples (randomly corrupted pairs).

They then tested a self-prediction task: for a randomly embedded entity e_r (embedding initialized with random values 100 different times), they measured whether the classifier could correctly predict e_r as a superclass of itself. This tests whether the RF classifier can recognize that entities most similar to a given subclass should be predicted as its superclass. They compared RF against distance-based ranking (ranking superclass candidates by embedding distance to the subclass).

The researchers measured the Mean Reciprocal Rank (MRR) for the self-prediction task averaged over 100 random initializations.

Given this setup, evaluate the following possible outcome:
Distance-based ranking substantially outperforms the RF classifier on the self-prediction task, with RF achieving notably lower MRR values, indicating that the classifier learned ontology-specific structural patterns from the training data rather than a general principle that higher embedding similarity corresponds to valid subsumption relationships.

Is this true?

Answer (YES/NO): YES